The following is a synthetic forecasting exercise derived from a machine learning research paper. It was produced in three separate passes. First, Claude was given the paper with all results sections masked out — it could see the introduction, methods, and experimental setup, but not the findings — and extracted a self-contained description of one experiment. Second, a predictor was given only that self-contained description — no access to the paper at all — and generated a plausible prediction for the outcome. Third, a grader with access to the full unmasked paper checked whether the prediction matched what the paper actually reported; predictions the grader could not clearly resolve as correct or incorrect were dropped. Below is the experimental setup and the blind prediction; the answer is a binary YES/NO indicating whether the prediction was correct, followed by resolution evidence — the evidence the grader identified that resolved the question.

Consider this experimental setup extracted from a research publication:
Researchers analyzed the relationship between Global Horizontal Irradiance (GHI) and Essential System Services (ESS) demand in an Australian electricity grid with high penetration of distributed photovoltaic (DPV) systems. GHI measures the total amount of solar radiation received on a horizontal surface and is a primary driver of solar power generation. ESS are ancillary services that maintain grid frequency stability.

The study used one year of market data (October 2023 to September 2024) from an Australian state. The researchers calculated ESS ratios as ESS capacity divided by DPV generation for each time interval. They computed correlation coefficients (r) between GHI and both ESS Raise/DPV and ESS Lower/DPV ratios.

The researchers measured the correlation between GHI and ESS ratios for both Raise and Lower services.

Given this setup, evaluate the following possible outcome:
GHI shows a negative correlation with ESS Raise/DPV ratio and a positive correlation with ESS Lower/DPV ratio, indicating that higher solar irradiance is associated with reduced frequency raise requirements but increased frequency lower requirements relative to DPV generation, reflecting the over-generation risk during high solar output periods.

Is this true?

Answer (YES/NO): NO